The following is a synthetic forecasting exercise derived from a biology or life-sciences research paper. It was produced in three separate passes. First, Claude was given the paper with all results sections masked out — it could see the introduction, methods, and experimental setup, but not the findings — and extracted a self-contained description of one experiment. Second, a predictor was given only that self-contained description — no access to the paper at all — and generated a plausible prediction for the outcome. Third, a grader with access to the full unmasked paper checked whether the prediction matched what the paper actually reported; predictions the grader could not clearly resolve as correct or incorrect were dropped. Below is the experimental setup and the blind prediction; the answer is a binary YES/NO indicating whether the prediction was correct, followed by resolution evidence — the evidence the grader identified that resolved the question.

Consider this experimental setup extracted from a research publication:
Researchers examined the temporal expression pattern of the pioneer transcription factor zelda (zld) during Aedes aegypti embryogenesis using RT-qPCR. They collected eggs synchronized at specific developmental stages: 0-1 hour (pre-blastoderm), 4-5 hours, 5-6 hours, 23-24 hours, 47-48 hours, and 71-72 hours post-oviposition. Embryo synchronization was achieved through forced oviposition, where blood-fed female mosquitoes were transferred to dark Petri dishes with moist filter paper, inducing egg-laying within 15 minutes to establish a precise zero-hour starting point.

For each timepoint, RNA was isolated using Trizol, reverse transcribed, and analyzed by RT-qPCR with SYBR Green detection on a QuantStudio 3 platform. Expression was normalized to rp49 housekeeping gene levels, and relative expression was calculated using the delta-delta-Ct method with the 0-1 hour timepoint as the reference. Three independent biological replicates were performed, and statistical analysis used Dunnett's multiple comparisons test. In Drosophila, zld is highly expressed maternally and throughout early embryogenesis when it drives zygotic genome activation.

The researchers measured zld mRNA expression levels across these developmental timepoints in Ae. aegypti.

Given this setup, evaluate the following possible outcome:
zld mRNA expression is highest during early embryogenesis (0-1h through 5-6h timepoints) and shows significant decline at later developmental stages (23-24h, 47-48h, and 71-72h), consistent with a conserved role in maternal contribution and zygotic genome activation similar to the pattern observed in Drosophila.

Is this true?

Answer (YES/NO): NO